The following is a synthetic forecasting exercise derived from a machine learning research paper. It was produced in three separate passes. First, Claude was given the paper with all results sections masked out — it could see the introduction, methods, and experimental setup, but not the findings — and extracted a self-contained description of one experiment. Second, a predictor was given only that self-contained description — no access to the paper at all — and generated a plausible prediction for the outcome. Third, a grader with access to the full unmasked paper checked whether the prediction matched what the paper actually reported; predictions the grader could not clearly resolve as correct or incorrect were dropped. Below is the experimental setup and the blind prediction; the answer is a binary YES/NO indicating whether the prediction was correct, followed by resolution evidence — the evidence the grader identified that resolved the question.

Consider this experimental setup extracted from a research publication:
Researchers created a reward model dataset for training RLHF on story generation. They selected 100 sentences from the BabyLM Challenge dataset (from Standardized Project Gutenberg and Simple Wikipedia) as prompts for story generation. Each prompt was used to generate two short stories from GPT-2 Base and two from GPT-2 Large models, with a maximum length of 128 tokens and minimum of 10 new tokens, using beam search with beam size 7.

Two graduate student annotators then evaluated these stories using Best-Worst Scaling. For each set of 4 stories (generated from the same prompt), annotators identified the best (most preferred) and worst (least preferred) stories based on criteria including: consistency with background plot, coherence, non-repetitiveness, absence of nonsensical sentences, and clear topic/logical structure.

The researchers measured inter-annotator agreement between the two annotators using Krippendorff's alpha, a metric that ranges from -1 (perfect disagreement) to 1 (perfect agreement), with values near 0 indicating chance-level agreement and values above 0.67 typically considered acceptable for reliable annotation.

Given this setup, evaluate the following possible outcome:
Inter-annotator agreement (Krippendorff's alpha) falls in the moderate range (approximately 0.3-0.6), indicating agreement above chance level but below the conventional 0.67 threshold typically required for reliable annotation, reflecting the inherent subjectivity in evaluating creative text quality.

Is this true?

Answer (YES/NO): YES